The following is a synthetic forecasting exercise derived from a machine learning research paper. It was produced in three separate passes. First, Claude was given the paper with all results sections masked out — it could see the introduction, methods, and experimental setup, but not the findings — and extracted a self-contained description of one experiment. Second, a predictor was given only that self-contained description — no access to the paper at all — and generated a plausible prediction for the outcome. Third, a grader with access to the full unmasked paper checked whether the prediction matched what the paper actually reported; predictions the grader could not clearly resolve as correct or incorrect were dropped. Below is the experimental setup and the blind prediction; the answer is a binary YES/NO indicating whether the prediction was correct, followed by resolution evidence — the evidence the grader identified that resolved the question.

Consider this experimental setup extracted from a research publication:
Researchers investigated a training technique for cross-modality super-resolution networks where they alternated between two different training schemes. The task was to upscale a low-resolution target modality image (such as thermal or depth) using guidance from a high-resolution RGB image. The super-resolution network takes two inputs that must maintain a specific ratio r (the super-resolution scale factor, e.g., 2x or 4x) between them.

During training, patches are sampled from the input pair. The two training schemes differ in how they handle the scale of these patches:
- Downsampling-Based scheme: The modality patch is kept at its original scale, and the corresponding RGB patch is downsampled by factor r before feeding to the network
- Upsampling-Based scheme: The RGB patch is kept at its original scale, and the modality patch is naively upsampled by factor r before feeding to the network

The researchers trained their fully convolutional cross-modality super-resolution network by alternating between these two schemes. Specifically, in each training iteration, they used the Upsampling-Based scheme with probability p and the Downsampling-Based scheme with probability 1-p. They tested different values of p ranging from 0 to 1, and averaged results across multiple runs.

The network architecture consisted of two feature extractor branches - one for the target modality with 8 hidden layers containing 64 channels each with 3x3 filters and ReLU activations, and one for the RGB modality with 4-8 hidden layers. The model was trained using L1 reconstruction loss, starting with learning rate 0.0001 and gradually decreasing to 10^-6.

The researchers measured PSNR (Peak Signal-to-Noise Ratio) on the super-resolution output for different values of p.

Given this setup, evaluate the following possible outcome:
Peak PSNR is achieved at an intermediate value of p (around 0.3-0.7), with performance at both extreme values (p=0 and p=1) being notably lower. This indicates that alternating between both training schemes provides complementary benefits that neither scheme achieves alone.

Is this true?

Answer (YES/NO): YES